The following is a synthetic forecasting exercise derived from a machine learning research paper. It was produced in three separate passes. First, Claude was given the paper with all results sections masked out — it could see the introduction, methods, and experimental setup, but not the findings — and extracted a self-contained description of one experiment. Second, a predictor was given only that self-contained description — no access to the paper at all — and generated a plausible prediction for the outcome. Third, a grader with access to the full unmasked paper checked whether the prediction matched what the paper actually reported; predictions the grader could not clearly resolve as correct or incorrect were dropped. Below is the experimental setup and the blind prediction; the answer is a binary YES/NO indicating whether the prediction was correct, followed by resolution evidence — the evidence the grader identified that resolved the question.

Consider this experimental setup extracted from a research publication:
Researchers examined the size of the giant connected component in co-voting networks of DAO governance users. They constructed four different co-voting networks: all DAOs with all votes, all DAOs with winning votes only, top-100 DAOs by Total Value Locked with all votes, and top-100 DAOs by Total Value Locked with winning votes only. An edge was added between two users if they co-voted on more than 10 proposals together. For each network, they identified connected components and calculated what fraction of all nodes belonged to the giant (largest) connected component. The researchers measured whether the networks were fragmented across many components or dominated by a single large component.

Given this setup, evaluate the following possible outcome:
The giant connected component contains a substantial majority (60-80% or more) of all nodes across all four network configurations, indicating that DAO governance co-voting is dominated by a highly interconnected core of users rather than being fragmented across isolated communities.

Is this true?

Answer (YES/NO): YES